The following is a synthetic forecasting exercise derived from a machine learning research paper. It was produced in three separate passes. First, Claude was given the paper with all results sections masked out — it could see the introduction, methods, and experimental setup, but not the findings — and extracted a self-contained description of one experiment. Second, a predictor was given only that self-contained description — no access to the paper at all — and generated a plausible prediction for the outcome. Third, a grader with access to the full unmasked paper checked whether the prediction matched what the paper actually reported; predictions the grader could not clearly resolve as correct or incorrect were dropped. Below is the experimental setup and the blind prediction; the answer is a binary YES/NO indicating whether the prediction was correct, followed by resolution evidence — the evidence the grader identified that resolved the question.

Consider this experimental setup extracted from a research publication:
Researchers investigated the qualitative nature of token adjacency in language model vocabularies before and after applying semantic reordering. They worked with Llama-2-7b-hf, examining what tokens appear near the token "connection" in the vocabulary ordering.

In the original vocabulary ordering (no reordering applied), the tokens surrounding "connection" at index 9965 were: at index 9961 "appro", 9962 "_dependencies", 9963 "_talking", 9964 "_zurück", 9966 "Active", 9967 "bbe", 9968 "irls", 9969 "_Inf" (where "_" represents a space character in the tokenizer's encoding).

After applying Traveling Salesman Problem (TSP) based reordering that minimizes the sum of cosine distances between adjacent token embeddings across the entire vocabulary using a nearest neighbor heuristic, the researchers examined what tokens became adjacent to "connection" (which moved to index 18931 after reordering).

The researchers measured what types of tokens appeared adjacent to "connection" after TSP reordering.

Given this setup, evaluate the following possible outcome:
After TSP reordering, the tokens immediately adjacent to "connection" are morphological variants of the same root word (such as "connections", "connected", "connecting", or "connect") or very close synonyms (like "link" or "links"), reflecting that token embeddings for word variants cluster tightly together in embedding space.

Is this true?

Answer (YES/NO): NO